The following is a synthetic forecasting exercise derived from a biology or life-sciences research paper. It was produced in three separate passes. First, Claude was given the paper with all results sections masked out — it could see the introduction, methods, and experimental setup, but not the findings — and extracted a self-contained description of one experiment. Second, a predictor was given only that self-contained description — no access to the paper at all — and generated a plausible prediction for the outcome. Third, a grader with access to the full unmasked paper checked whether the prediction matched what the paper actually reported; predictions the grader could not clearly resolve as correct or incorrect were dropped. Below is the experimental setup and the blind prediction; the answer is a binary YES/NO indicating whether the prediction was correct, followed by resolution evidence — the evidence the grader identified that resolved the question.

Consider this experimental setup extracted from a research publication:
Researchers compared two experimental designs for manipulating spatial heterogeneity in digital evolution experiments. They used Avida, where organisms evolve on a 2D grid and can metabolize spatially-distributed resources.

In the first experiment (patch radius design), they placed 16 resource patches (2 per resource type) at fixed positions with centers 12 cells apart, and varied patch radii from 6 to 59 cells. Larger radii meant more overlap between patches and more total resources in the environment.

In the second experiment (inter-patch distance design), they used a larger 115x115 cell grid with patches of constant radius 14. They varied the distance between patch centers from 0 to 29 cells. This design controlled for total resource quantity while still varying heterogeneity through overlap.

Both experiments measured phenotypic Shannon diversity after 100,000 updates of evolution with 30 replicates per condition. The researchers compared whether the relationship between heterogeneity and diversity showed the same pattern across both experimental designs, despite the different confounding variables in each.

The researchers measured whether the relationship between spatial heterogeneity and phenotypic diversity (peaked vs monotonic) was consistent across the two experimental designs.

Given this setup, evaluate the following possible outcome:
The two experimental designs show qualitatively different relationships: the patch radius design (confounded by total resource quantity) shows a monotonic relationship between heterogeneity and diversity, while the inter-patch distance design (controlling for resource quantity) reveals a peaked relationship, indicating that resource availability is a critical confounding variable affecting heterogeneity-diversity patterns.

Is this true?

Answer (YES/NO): NO